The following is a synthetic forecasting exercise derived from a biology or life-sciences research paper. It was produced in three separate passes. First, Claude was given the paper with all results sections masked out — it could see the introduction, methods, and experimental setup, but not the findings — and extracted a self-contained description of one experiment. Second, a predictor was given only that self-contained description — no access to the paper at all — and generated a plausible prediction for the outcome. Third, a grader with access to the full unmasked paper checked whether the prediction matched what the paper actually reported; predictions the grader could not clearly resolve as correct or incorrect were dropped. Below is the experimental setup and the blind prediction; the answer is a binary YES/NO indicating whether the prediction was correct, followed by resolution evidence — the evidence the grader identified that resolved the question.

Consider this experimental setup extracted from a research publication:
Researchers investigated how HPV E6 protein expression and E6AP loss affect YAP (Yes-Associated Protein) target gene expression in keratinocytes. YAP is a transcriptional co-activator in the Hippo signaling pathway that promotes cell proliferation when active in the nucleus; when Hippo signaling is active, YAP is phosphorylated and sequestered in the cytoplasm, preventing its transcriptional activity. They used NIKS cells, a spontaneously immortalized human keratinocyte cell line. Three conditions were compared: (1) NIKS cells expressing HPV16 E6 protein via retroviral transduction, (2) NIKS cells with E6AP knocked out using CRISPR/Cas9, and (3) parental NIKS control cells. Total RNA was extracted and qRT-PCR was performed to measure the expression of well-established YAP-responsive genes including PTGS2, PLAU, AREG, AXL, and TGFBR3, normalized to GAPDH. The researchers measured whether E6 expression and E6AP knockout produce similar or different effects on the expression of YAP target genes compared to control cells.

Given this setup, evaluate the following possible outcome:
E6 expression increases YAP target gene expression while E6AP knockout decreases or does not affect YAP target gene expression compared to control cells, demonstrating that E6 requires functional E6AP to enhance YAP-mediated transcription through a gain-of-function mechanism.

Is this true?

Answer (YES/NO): NO